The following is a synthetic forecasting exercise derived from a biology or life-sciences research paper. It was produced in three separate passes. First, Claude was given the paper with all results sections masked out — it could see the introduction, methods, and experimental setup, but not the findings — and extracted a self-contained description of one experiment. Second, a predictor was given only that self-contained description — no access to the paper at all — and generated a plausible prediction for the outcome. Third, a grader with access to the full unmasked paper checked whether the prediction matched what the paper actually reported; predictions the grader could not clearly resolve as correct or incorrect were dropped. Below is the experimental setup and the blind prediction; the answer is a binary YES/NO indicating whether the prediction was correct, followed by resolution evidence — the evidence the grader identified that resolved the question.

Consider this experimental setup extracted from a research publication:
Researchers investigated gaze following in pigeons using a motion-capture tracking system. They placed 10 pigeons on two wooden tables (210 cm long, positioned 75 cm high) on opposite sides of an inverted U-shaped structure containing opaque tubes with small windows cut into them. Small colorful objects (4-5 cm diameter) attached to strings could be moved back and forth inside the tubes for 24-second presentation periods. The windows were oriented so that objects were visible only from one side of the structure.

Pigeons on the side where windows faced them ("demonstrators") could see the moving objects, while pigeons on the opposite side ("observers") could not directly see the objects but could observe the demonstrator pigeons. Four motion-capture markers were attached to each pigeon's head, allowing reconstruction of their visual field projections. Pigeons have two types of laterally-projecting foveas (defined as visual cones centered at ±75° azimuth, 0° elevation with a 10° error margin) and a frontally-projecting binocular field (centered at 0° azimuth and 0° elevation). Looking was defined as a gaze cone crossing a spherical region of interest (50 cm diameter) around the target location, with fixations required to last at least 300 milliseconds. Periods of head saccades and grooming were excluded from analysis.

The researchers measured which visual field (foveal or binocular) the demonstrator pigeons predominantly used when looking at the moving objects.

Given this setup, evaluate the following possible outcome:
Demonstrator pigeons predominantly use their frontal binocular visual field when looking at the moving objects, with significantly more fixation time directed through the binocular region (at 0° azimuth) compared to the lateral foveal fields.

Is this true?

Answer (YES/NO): NO